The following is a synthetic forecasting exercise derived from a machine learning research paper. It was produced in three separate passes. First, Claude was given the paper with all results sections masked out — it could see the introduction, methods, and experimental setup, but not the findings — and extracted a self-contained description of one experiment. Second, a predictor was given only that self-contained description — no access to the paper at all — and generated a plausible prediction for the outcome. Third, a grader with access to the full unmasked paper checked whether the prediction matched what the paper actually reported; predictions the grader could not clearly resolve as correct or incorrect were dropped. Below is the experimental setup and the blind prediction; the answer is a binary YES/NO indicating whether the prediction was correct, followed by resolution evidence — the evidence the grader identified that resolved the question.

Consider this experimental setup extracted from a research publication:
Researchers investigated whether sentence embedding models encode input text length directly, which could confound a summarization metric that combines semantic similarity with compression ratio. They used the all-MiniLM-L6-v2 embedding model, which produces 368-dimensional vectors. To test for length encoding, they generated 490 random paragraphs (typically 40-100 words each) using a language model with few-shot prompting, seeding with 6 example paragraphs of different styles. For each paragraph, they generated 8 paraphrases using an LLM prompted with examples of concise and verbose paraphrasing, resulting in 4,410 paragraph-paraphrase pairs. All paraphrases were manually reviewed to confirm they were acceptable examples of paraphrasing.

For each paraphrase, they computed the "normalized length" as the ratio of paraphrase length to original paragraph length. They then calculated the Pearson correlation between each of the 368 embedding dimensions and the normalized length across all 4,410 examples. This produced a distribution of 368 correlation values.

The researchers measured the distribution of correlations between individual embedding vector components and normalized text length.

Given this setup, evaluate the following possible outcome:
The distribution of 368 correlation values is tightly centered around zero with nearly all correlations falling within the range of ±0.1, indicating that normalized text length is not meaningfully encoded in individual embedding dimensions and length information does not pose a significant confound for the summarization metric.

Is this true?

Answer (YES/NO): NO